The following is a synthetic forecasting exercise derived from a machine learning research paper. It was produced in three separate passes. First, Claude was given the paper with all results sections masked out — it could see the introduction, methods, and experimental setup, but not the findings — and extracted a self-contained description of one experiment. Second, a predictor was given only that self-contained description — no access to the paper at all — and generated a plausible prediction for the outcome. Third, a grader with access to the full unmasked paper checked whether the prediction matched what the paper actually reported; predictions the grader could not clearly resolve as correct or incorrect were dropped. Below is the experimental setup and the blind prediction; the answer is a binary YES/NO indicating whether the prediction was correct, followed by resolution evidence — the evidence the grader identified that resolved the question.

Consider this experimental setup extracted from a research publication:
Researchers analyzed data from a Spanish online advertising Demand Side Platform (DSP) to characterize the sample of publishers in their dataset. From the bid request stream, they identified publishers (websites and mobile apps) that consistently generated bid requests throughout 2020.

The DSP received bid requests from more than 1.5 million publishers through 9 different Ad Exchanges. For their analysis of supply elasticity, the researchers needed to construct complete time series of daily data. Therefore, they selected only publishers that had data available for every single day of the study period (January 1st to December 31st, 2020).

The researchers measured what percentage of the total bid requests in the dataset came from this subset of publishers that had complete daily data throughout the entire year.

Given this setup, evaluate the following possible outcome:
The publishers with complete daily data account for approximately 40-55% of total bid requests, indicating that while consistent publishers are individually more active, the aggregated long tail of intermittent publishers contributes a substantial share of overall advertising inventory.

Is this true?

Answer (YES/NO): NO